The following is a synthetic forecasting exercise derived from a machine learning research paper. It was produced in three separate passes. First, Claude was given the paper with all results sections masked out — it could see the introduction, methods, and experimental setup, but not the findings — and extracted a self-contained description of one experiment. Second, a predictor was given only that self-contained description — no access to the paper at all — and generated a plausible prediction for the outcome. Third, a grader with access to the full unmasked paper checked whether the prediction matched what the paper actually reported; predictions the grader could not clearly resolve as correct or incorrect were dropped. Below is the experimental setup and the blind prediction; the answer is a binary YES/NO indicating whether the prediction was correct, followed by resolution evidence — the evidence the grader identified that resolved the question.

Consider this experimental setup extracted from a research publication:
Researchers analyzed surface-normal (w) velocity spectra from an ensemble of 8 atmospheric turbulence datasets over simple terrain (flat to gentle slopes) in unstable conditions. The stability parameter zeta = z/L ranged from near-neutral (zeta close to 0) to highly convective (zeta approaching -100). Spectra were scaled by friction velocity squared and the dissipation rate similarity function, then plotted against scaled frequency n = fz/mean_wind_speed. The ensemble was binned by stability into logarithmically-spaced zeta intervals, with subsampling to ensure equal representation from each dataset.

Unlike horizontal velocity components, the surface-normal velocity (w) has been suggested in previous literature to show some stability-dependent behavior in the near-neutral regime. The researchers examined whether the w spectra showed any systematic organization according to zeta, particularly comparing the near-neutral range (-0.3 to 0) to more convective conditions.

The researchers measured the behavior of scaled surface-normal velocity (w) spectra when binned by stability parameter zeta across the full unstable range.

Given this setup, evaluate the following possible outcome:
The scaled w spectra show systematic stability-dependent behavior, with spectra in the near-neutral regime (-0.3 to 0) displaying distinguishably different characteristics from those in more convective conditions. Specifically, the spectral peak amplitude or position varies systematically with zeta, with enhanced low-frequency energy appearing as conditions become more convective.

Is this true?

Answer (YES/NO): NO